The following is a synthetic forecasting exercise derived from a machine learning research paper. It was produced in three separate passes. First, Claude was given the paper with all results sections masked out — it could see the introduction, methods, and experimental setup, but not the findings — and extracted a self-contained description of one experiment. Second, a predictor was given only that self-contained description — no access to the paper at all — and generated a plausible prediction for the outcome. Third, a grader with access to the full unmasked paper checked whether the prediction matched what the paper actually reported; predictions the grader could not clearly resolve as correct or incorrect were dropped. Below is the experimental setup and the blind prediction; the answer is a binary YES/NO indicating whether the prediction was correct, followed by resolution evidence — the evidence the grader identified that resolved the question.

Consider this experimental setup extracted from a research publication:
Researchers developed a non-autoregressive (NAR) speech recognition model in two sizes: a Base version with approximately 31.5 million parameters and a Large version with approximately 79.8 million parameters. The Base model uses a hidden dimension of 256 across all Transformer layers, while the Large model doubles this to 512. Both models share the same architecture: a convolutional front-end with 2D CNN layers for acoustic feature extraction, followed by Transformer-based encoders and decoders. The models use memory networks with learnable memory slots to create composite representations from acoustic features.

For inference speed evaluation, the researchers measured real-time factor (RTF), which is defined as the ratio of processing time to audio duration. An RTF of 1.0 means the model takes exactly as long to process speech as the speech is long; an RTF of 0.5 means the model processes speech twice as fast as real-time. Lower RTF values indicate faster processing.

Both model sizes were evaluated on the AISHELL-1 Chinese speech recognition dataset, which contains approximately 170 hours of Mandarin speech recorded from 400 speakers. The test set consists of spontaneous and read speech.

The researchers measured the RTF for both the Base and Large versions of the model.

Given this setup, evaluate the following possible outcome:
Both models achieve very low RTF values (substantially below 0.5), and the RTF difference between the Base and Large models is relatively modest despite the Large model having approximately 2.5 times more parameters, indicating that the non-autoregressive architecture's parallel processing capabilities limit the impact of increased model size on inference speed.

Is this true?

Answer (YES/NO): YES